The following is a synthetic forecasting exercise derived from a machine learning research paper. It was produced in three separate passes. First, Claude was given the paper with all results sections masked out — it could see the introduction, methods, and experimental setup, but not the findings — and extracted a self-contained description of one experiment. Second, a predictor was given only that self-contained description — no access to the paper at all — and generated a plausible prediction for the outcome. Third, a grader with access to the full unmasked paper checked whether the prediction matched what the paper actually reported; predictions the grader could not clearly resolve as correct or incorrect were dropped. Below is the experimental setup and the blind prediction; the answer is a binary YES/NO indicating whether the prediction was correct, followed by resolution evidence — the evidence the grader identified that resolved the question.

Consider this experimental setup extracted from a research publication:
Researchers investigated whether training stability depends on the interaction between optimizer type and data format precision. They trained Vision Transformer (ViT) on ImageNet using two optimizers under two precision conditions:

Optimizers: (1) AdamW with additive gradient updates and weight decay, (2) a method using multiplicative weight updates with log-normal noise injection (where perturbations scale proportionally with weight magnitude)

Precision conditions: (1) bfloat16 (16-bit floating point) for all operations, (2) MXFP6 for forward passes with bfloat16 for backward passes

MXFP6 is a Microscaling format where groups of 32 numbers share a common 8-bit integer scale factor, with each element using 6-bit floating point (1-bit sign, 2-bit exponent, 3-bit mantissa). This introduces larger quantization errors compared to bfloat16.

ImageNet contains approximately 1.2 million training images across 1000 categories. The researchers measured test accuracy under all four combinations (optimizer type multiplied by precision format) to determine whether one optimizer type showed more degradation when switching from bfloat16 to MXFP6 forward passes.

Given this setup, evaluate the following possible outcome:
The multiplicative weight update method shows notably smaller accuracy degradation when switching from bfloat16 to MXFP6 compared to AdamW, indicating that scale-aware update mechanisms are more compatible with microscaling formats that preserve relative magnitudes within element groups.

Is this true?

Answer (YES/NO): YES